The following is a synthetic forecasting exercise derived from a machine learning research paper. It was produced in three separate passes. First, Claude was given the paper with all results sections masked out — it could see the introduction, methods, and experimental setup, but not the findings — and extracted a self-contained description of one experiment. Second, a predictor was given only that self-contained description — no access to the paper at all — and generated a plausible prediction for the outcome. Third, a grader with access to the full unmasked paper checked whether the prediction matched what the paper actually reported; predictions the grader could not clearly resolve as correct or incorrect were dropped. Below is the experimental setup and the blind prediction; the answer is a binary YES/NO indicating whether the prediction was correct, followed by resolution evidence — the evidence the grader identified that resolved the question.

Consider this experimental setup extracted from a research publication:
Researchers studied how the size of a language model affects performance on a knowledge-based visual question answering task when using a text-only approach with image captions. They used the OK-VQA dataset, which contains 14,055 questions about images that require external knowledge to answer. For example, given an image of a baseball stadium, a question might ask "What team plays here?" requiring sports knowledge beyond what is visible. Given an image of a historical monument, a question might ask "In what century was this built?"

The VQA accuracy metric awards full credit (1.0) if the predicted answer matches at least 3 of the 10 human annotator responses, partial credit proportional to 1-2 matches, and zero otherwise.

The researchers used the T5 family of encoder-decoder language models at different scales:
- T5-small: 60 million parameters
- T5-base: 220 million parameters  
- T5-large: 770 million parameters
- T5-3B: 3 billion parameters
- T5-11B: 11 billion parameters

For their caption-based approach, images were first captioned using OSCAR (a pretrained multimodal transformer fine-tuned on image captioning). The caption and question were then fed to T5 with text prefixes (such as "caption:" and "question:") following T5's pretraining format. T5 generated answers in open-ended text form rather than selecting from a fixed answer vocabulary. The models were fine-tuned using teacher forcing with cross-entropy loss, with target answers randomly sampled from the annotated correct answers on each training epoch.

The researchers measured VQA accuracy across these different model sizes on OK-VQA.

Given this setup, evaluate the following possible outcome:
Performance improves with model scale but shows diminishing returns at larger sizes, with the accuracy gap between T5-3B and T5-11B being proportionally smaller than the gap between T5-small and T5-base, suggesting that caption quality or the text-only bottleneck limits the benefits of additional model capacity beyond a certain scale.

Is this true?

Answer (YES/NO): NO